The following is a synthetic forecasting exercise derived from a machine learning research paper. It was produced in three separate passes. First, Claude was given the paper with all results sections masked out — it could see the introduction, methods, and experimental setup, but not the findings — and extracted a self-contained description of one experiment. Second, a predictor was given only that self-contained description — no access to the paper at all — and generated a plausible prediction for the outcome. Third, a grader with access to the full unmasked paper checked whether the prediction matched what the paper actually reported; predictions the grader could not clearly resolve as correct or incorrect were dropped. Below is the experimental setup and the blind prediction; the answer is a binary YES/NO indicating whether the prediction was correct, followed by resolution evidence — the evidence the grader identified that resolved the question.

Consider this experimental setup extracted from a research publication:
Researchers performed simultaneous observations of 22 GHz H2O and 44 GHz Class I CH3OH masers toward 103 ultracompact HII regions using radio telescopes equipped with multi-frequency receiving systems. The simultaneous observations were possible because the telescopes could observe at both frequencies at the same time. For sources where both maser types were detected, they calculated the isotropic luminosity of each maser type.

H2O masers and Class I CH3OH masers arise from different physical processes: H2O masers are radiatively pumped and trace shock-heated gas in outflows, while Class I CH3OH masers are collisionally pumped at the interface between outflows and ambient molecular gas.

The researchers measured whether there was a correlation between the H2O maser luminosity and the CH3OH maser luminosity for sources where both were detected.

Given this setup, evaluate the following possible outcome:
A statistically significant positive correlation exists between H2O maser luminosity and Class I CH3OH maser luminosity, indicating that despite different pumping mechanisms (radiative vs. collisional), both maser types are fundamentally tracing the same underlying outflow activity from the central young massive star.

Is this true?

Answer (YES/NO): NO